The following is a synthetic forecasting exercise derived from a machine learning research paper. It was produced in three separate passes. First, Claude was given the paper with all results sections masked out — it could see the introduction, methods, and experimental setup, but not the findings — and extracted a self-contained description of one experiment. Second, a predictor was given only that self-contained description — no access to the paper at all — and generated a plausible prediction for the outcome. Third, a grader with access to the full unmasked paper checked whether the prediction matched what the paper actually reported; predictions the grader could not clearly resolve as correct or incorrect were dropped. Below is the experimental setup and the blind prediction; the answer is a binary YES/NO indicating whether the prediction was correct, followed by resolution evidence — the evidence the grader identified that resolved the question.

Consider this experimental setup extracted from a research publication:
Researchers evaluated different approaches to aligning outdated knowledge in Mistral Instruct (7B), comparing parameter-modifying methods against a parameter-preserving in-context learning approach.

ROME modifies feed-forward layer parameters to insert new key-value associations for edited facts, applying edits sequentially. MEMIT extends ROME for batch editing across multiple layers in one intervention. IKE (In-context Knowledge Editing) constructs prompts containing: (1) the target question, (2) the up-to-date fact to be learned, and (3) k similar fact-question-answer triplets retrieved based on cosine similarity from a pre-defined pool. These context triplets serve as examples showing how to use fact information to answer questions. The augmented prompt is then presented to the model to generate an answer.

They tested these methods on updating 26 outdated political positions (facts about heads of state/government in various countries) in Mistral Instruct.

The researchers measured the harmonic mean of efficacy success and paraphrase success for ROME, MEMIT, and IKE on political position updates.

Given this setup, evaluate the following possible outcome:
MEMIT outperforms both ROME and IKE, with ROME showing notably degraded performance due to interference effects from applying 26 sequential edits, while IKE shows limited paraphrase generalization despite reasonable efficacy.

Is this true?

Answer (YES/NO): NO